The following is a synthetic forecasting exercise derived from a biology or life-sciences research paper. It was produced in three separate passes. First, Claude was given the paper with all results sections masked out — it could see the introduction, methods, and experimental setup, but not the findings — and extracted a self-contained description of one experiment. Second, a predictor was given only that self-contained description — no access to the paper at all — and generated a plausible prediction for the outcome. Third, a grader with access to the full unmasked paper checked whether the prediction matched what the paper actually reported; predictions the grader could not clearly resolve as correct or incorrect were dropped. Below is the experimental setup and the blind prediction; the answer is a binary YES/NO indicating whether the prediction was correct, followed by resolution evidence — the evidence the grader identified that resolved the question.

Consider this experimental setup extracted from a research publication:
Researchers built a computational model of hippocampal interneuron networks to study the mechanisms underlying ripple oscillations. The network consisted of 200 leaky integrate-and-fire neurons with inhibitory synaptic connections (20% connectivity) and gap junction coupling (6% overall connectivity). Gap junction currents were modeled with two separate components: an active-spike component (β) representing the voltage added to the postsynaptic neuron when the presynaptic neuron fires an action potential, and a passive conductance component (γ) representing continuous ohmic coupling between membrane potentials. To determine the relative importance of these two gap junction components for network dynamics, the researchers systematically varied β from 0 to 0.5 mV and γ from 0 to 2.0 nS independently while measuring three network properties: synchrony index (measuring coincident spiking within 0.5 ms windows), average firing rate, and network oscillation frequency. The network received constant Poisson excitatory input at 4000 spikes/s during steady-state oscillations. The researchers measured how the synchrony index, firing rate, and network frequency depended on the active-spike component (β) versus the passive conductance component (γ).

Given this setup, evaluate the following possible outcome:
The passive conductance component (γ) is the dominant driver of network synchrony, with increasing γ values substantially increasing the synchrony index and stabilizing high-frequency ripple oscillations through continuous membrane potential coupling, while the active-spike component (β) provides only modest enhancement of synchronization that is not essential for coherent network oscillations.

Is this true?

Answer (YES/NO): NO